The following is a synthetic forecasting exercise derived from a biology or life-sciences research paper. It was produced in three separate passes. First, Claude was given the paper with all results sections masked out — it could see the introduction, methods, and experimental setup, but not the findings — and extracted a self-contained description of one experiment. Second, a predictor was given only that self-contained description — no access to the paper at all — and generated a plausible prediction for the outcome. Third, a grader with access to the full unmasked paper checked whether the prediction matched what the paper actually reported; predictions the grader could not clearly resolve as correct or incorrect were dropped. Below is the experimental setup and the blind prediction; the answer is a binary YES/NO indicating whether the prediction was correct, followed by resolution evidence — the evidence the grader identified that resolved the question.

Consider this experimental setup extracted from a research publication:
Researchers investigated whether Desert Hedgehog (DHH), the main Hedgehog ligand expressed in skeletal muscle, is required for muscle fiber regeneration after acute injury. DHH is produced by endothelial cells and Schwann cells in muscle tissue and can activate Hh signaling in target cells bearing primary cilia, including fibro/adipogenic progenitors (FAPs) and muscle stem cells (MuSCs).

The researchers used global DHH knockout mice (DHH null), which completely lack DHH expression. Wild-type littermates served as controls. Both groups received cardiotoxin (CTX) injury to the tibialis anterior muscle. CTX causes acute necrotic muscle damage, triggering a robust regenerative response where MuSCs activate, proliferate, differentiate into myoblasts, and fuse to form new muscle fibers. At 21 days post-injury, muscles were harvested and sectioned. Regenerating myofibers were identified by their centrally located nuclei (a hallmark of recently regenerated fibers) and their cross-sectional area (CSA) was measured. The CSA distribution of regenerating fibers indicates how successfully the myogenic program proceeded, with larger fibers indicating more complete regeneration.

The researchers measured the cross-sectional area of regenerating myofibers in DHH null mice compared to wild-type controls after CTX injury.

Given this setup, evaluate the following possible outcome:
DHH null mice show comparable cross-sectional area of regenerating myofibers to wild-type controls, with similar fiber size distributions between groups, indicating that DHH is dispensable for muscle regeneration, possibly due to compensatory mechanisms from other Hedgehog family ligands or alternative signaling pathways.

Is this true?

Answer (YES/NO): NO